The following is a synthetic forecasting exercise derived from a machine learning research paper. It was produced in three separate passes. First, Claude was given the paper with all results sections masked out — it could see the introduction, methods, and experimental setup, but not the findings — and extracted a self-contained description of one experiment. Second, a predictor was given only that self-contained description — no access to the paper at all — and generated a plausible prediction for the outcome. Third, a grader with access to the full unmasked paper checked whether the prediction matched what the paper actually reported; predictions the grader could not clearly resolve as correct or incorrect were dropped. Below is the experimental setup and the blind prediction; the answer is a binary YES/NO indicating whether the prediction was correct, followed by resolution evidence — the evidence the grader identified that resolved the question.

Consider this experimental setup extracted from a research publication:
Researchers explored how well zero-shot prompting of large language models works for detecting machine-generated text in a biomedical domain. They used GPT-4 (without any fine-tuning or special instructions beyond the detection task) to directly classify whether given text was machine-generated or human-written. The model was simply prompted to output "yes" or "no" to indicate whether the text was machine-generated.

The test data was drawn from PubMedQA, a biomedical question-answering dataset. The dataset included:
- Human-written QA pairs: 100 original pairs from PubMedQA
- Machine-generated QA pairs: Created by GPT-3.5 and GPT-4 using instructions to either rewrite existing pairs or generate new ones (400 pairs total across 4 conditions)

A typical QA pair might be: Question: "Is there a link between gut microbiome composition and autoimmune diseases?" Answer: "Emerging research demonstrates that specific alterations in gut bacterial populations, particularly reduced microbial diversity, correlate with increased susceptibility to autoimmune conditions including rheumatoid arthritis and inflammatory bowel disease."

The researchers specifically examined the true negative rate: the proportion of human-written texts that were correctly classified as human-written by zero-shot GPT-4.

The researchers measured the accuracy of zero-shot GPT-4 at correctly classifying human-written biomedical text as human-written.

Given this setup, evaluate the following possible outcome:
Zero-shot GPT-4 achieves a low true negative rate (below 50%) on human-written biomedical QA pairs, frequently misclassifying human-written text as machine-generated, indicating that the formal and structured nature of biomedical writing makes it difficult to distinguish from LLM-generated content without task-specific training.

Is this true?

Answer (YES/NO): YES